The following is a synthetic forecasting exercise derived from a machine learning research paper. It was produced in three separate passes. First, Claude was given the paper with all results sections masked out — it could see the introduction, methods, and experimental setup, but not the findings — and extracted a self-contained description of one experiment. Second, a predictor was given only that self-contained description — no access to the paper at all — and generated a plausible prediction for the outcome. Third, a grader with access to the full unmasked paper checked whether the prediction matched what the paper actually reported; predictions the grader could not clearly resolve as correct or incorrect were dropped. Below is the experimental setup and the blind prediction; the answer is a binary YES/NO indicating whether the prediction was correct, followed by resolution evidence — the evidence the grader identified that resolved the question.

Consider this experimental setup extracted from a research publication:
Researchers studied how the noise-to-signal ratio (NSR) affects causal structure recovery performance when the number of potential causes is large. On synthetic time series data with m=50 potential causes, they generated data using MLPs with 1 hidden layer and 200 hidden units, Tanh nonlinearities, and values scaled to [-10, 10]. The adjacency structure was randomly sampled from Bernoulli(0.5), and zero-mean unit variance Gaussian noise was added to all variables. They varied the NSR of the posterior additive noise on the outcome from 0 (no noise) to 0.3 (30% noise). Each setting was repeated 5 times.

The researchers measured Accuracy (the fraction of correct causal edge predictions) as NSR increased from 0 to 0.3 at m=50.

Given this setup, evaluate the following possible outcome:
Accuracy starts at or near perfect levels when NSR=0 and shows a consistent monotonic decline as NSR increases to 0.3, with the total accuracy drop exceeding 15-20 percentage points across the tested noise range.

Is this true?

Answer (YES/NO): NO